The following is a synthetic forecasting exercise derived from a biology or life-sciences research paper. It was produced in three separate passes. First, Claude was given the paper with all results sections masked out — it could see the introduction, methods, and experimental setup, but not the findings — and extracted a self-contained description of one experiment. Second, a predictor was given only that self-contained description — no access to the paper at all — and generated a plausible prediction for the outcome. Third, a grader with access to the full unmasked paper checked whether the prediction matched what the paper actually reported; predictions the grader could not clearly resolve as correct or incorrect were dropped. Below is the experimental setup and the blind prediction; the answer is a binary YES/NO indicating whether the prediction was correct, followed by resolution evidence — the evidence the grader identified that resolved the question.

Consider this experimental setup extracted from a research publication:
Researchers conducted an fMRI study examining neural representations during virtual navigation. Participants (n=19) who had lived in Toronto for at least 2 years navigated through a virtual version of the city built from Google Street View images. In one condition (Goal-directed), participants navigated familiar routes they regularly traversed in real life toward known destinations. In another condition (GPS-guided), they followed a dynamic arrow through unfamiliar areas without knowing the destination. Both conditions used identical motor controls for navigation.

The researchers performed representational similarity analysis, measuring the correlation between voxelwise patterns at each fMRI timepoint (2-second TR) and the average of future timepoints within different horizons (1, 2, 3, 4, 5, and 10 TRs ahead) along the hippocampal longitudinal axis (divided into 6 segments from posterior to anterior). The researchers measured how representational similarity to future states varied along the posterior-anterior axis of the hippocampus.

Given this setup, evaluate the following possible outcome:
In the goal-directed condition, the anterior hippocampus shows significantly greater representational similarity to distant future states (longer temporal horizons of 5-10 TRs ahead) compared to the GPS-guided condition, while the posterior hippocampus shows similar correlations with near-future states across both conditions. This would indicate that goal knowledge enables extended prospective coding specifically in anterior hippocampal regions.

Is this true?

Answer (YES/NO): NO